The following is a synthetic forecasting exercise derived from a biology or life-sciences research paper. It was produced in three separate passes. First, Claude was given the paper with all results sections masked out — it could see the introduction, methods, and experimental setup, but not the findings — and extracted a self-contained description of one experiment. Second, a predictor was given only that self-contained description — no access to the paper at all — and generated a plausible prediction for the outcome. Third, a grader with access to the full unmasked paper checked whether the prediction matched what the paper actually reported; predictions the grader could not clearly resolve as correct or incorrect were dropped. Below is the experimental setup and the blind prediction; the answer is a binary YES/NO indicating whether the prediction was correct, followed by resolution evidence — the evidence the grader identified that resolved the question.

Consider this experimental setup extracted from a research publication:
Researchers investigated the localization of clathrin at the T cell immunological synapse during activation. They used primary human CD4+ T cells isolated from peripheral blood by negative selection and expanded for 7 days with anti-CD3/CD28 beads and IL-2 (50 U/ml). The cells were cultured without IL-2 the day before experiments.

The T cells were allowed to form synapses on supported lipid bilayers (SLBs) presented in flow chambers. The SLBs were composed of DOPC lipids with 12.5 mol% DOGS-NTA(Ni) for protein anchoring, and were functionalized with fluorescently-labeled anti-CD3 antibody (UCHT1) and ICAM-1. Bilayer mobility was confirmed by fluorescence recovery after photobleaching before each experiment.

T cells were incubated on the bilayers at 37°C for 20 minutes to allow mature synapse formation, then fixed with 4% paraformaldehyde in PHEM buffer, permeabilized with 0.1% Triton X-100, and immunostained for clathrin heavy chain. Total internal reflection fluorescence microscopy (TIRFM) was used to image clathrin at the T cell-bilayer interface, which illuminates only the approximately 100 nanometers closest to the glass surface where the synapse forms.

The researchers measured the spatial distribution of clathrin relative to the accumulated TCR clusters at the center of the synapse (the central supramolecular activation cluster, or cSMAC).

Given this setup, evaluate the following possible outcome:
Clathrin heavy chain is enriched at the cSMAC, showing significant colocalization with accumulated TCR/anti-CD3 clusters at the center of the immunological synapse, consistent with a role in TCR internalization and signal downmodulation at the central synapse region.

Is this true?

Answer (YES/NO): NO